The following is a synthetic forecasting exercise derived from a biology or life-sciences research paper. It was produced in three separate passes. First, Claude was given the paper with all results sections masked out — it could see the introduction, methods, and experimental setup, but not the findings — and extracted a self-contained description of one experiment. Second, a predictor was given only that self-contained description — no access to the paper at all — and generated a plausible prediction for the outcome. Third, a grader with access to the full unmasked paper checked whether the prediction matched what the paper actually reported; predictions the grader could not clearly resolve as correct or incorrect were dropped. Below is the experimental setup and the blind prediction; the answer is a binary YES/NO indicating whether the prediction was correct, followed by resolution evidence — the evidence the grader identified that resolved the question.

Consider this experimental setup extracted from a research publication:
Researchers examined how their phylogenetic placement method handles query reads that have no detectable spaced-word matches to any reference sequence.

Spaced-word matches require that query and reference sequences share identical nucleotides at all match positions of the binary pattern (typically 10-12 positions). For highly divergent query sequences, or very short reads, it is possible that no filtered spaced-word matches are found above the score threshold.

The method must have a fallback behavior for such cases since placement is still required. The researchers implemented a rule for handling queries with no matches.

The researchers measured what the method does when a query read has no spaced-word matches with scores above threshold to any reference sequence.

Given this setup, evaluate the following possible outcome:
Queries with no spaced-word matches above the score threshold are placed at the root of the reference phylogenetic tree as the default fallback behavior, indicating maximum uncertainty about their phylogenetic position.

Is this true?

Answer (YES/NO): YES